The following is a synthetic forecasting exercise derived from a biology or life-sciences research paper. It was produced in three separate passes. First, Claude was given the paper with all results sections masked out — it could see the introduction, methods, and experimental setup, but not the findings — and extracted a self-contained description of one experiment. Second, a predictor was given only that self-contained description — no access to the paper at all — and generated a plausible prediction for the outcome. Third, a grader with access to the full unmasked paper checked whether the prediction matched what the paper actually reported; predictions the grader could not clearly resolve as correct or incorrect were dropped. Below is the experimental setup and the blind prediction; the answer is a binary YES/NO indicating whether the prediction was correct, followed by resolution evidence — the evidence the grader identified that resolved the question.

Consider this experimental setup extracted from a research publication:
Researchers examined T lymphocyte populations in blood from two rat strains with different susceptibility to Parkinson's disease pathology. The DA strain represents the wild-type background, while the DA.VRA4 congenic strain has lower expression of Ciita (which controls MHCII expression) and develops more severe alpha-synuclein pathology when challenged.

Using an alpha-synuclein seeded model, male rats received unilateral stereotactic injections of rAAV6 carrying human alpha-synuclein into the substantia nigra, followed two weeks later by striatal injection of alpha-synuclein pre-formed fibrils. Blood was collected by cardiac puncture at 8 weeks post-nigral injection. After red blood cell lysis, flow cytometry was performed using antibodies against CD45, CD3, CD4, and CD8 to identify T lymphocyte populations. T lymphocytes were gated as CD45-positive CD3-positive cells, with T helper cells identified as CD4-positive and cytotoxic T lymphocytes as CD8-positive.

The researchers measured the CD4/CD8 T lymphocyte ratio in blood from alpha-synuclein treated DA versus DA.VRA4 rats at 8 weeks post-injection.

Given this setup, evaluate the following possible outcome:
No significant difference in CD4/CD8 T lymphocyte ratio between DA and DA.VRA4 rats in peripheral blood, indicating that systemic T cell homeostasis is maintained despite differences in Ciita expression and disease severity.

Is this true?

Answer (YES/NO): YES